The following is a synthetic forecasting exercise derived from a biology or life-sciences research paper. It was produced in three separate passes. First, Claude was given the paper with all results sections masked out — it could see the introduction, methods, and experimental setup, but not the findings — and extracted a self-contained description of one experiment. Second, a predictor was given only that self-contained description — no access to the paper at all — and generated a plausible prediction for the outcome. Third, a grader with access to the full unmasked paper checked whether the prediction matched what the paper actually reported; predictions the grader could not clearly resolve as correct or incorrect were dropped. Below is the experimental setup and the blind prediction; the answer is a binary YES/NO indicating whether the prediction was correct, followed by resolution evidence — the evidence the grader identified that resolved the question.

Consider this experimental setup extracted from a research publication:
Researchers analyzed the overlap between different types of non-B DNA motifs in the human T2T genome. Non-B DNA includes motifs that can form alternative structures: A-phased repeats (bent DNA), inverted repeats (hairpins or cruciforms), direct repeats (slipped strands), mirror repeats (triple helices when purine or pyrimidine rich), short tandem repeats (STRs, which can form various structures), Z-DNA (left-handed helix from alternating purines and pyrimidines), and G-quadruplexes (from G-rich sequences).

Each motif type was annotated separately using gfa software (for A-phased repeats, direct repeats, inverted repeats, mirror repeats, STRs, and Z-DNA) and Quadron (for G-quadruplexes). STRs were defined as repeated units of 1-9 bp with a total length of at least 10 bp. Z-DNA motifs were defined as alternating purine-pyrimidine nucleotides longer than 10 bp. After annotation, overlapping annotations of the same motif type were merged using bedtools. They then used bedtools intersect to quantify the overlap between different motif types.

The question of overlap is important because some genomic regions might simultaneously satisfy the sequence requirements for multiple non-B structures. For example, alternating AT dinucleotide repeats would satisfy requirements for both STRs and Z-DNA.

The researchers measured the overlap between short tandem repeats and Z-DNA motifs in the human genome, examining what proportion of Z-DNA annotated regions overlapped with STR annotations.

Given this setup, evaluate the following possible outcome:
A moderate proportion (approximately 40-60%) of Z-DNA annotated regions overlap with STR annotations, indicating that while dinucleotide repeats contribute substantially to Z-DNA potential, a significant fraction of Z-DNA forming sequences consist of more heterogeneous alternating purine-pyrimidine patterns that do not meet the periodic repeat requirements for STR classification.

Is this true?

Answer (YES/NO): NO